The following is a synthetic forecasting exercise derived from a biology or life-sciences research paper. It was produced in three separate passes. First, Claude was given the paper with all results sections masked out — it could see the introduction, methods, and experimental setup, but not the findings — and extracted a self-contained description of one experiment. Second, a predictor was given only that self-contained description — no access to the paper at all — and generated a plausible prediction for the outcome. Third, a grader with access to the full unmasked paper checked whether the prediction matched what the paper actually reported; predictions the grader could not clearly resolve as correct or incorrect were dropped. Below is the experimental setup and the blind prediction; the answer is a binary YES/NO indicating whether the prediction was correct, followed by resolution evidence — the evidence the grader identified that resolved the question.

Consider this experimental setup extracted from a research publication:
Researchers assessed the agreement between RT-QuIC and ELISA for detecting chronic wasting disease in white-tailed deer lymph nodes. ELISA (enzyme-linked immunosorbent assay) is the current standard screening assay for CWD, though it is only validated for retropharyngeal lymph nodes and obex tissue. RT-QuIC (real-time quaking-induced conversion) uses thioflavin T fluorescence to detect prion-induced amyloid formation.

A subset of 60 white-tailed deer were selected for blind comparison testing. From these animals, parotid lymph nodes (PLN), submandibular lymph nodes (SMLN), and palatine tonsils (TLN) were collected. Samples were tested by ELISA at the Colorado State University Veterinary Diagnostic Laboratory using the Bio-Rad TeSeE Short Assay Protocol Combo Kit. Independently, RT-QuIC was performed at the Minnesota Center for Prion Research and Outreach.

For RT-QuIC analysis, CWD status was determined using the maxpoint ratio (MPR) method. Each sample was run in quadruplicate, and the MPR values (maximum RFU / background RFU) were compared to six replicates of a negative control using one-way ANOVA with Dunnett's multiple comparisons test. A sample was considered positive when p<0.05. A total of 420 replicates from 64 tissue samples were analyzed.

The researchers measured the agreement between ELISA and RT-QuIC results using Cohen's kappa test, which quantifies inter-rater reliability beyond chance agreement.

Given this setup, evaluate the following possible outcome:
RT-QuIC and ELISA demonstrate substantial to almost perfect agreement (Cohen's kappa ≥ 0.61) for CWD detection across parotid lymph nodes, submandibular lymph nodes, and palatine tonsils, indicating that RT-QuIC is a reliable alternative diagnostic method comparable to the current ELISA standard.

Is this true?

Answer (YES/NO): YES